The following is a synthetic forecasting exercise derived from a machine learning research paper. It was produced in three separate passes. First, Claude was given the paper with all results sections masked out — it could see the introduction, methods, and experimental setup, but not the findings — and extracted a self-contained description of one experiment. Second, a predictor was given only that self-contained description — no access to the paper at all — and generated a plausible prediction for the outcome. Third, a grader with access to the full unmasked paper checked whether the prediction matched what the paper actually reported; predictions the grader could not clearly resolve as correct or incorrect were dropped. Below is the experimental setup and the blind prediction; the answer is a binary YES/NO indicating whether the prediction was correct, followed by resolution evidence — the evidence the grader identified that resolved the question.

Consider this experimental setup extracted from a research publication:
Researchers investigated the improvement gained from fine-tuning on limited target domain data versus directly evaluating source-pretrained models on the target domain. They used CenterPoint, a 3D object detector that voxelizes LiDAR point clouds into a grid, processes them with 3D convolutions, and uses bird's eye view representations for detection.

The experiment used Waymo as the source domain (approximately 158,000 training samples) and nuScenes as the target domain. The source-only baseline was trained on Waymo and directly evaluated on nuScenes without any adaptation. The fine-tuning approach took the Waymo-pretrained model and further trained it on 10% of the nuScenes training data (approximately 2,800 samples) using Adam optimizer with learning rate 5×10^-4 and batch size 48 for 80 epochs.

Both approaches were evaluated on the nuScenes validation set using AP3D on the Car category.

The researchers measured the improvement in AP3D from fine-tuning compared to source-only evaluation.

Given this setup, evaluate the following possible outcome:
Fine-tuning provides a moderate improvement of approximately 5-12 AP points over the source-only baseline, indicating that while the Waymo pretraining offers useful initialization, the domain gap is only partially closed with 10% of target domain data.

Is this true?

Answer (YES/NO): NO